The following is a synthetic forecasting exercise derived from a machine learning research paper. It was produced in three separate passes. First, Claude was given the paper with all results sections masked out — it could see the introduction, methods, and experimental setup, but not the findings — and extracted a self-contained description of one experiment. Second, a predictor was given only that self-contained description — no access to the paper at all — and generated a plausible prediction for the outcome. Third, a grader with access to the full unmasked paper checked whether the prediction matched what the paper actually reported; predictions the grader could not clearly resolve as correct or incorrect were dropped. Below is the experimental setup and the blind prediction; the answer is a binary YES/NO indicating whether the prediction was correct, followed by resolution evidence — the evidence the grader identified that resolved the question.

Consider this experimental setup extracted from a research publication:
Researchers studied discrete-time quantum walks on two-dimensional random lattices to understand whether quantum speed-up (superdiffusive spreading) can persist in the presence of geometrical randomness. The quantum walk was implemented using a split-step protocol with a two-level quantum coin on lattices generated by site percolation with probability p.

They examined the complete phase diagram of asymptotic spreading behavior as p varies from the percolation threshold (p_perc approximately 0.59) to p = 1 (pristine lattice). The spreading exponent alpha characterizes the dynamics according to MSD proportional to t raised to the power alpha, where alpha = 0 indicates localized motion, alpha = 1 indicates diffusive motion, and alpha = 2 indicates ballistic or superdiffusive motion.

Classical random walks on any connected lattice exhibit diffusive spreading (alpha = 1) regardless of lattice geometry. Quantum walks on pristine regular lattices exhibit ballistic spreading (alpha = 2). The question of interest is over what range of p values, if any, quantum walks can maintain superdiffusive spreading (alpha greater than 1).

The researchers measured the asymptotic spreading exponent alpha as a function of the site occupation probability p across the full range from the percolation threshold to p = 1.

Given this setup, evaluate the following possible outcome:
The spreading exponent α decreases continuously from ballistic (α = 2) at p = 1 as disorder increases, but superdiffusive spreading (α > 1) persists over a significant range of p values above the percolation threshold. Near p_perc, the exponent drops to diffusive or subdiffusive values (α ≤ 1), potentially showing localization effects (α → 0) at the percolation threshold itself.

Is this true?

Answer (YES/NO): NO